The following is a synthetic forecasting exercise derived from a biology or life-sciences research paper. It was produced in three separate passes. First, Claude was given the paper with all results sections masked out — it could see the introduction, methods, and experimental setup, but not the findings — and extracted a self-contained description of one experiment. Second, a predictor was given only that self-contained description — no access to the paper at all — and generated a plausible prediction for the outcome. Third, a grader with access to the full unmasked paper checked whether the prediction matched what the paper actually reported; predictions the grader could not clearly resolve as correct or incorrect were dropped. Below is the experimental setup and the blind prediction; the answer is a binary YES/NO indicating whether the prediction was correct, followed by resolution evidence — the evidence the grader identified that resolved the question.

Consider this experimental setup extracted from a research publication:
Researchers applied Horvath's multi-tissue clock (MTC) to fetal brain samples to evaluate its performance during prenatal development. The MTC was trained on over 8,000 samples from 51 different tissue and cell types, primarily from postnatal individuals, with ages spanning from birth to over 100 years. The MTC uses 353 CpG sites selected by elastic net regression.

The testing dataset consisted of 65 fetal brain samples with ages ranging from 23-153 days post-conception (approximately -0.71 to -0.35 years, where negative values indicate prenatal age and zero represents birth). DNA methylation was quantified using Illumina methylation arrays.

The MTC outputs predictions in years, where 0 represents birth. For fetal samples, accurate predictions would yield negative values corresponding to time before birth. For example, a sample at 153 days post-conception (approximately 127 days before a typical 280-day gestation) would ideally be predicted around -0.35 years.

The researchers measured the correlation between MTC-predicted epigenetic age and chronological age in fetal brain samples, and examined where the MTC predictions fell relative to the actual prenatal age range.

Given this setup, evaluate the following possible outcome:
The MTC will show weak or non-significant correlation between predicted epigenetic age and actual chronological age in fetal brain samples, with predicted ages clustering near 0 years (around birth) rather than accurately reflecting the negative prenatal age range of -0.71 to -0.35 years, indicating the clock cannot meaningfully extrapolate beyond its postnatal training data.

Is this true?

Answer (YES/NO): YES